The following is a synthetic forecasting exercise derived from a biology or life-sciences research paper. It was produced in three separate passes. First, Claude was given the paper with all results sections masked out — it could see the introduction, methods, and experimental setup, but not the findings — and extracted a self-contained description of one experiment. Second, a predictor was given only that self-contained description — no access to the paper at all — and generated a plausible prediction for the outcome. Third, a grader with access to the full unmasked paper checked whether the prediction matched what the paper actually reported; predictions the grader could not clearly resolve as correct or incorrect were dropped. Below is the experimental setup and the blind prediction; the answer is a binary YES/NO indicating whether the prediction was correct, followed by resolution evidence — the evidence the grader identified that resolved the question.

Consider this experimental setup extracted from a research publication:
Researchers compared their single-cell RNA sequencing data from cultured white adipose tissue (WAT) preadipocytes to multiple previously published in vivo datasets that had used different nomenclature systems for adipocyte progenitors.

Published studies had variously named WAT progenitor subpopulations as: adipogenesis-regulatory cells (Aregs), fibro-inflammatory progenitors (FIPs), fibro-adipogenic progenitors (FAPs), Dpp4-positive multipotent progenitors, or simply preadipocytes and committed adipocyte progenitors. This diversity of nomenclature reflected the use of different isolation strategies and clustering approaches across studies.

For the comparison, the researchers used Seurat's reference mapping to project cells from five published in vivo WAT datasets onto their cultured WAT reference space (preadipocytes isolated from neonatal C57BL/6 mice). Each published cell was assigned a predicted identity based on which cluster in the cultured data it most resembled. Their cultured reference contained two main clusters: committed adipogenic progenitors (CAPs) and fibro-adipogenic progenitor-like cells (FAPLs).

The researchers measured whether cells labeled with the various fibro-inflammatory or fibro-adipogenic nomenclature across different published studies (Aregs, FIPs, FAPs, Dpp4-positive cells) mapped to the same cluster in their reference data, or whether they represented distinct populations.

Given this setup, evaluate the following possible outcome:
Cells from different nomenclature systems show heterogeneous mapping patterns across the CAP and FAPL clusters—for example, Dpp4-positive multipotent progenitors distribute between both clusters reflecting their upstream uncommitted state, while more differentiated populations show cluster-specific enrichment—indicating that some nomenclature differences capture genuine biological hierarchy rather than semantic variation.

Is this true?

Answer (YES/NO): NO